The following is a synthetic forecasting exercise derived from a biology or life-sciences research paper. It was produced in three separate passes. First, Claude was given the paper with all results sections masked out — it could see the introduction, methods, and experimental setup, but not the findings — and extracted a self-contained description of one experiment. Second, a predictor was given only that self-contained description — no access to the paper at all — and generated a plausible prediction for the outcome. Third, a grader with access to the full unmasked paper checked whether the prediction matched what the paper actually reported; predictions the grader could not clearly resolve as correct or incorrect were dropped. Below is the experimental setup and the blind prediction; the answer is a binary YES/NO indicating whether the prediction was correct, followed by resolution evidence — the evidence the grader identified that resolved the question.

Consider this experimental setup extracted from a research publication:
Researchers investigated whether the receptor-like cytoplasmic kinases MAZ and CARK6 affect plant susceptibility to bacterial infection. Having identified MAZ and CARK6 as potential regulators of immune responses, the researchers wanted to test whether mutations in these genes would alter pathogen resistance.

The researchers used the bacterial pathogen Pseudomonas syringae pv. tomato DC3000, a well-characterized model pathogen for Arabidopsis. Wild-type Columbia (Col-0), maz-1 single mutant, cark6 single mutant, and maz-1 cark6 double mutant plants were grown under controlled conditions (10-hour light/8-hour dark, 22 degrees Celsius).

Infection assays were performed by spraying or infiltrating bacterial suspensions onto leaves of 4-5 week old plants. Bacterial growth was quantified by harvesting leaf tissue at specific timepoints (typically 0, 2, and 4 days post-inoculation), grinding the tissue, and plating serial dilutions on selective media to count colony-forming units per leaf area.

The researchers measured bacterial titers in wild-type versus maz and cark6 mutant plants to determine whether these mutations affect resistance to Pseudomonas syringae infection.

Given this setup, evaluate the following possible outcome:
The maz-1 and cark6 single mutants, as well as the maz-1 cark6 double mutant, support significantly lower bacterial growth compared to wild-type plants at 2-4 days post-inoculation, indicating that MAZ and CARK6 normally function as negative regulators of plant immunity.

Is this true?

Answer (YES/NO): NO